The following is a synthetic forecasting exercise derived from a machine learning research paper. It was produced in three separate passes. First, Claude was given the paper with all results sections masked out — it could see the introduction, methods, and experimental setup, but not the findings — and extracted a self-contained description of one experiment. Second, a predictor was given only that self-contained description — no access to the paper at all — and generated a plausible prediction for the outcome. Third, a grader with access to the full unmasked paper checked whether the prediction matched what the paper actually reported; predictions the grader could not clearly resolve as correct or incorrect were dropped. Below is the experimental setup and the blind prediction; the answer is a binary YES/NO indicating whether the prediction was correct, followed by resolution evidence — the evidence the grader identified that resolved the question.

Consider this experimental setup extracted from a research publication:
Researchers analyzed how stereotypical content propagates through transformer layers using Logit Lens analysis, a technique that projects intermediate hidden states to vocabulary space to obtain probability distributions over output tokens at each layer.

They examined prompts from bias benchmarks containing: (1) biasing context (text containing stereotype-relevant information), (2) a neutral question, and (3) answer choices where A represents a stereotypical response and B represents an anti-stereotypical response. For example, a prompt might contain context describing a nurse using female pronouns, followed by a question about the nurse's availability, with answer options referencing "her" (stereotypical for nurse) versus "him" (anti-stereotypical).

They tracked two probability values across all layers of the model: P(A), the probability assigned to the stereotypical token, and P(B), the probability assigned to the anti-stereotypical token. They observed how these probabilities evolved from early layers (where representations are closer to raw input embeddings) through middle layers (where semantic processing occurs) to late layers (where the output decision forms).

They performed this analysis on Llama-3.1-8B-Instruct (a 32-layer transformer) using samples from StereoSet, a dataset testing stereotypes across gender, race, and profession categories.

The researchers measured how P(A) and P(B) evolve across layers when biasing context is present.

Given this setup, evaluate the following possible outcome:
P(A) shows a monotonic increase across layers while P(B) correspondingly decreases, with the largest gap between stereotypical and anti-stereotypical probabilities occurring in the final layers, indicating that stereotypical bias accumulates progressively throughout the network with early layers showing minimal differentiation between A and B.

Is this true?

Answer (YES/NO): NO